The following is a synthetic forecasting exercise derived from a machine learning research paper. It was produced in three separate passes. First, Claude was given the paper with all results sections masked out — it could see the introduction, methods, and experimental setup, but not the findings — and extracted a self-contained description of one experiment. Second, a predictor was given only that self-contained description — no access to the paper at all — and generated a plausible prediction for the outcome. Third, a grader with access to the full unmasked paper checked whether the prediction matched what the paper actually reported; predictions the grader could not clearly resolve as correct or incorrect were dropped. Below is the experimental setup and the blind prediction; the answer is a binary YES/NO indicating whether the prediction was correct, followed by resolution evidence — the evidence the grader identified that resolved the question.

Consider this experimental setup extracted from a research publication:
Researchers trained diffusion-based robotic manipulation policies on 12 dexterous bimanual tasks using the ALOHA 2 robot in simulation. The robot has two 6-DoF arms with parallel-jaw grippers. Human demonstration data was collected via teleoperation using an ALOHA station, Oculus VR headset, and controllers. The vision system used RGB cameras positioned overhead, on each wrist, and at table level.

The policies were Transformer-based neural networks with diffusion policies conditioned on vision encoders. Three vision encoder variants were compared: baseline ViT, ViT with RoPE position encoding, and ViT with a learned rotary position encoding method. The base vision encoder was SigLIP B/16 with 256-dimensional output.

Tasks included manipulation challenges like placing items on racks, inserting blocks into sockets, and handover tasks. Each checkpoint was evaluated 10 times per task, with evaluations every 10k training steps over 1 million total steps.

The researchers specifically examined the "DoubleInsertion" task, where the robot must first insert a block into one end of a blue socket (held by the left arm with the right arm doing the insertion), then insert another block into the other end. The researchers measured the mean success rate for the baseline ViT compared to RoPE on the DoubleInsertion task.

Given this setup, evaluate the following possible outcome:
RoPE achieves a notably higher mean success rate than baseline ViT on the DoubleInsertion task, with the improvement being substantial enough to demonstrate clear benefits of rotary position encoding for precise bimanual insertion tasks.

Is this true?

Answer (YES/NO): YES